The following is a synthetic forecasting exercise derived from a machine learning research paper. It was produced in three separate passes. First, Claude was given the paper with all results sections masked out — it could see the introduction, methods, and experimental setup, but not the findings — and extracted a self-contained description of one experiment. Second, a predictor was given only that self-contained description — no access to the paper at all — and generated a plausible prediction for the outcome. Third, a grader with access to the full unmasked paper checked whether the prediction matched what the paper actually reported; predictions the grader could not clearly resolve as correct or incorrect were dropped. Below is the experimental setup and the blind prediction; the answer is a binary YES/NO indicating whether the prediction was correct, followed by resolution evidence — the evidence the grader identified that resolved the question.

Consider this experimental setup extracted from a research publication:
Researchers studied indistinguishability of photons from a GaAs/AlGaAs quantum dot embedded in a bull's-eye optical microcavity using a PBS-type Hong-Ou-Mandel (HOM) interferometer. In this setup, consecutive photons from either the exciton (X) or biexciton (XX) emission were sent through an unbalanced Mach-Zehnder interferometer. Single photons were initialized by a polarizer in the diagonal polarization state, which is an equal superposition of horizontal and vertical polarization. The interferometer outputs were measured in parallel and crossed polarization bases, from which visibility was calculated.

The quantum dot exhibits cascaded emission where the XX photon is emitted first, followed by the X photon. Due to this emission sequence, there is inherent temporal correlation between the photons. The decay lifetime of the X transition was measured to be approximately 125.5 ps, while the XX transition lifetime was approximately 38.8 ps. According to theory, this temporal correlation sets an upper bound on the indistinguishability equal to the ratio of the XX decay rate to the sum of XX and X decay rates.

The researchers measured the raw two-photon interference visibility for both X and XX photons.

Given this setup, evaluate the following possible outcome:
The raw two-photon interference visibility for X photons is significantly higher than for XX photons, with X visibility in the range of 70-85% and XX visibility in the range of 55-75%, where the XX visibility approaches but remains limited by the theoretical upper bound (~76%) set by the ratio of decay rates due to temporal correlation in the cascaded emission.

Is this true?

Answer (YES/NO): NO